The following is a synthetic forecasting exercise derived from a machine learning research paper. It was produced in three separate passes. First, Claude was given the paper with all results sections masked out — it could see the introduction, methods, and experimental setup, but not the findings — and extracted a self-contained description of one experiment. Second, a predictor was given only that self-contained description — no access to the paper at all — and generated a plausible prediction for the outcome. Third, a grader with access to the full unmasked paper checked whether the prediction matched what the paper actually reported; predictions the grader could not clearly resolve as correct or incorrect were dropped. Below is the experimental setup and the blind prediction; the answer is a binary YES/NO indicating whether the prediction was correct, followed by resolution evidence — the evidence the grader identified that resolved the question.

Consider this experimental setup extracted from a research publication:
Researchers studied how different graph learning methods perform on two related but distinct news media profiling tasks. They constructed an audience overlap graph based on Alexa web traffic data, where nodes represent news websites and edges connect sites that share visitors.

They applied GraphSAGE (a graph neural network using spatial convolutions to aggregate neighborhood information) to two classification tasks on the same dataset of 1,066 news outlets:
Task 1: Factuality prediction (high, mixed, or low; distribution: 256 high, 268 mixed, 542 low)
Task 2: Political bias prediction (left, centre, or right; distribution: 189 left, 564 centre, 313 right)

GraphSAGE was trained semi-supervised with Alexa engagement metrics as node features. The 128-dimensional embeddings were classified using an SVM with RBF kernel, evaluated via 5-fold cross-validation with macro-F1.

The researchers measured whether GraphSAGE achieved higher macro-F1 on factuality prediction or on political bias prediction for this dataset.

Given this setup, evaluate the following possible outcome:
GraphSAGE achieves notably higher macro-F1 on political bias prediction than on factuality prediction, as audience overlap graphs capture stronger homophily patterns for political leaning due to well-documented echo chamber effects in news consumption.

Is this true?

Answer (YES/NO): NO